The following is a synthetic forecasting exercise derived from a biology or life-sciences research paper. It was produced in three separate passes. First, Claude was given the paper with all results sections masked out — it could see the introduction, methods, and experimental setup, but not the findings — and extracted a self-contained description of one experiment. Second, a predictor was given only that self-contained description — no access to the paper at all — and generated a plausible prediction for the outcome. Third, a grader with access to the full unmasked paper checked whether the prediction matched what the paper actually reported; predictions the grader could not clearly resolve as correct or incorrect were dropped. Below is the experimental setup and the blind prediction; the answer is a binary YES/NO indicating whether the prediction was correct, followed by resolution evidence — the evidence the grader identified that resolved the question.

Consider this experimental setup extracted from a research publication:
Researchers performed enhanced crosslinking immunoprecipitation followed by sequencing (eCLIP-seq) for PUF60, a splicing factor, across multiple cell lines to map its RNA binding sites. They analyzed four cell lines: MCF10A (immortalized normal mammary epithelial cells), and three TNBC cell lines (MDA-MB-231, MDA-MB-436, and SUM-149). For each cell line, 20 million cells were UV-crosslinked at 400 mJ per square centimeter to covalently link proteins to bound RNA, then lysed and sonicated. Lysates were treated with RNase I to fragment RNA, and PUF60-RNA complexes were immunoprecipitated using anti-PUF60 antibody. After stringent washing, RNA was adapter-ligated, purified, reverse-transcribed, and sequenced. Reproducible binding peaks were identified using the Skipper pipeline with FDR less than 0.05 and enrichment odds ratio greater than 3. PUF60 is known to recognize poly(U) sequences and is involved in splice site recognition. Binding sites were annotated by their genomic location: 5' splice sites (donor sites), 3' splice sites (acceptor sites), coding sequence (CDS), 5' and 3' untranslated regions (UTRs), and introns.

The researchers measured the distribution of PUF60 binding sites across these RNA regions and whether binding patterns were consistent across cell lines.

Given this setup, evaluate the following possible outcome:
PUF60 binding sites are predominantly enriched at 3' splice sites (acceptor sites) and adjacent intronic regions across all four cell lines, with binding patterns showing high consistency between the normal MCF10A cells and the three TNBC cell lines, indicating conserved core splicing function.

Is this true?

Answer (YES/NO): YES